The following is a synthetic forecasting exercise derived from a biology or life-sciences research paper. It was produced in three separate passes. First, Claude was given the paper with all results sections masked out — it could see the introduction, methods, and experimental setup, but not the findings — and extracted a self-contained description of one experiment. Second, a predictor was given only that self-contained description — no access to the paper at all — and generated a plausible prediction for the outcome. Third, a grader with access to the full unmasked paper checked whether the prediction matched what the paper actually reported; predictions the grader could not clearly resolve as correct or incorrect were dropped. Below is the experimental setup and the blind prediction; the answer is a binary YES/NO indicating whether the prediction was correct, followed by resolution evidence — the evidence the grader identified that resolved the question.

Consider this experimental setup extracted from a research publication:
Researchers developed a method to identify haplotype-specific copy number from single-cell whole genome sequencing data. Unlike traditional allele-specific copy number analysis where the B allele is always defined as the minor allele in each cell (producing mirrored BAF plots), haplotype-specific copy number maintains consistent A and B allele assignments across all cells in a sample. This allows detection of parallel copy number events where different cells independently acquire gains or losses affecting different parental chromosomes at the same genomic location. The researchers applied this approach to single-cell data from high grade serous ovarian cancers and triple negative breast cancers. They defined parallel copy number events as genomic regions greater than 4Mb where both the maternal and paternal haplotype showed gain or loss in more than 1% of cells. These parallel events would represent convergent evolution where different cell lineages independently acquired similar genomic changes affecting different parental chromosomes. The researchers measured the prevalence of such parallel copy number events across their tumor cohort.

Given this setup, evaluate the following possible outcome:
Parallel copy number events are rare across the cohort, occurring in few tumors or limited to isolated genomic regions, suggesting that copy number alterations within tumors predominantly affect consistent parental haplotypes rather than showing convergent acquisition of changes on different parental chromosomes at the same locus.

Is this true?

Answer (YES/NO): NO